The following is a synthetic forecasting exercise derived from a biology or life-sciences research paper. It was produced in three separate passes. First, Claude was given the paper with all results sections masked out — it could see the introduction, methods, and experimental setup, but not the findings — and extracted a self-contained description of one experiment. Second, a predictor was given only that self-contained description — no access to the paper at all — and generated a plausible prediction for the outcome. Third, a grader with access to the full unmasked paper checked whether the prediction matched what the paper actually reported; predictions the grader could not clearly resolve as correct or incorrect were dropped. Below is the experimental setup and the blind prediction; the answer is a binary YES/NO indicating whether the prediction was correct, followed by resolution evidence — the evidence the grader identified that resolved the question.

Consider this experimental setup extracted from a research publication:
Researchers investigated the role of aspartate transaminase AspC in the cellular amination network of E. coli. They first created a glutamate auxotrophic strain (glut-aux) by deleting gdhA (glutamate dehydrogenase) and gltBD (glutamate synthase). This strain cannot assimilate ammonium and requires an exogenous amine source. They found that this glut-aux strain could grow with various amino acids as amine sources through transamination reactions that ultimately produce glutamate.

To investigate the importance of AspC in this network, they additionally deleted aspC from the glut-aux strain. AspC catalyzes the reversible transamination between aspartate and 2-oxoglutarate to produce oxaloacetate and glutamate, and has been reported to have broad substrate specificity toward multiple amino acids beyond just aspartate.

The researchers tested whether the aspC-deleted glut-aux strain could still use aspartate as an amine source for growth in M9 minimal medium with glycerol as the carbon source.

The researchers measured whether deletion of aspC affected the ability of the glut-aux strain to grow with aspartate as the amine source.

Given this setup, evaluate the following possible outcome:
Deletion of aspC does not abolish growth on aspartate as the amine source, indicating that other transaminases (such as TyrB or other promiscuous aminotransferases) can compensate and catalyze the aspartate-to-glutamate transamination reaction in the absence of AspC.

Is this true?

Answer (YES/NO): YES